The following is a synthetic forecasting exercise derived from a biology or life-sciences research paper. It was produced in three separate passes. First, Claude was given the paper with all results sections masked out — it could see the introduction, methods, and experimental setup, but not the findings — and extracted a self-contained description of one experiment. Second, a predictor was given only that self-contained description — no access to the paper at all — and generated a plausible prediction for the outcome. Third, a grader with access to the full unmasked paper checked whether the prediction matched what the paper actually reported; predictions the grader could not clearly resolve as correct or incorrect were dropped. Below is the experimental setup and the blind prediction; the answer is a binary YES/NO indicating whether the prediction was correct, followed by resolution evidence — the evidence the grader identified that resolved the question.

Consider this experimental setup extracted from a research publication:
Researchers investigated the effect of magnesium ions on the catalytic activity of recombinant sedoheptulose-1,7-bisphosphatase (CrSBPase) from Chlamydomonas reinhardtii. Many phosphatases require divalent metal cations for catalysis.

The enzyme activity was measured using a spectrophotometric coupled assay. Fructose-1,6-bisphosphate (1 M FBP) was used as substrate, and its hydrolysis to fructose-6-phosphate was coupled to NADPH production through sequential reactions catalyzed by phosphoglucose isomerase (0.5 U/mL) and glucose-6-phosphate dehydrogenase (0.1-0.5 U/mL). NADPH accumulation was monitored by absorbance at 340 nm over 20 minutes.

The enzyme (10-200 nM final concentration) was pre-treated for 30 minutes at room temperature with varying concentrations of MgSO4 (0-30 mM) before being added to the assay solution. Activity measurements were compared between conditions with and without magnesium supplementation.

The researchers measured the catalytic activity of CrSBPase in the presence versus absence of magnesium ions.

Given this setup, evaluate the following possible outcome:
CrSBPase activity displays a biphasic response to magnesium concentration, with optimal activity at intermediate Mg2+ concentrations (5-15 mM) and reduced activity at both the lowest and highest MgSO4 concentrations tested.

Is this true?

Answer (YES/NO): NO